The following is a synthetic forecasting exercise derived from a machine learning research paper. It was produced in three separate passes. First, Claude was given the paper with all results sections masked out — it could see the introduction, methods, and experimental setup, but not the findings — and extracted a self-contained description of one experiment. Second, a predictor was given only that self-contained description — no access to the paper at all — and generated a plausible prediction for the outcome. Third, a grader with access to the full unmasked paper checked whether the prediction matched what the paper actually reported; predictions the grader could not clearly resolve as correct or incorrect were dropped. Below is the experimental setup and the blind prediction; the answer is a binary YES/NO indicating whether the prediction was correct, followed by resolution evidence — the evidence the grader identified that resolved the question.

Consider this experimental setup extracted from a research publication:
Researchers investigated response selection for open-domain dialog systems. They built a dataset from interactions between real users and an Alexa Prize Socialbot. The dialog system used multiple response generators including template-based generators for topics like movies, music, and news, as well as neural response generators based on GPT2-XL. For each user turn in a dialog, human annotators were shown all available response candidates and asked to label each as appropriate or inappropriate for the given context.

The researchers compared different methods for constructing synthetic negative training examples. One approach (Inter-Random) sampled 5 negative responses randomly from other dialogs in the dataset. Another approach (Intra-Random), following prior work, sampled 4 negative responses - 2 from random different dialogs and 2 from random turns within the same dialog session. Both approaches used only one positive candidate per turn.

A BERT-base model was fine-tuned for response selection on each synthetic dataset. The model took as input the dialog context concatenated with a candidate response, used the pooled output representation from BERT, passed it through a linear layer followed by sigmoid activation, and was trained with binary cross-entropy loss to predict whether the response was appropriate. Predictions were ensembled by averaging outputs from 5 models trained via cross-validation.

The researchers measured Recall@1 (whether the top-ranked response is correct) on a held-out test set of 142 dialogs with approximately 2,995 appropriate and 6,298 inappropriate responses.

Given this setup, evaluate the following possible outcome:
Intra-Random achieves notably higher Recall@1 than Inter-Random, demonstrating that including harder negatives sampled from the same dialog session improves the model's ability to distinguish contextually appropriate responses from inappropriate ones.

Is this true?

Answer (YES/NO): NO